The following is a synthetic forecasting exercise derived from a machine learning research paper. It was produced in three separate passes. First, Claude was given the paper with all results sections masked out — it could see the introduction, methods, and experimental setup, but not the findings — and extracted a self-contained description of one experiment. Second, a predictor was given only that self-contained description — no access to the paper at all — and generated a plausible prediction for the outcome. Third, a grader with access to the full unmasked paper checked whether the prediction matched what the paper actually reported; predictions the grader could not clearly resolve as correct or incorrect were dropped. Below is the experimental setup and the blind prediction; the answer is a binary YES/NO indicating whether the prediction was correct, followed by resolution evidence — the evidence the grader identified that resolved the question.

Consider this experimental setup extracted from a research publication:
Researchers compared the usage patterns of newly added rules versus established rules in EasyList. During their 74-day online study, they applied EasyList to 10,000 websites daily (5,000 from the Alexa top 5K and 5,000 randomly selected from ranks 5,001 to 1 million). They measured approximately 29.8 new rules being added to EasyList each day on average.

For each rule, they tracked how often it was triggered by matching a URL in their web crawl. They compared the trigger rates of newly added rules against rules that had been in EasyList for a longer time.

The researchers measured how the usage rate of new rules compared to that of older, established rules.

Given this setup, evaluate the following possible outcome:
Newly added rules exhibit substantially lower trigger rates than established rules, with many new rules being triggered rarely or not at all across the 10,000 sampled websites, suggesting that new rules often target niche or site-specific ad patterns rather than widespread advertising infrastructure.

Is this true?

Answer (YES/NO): YES